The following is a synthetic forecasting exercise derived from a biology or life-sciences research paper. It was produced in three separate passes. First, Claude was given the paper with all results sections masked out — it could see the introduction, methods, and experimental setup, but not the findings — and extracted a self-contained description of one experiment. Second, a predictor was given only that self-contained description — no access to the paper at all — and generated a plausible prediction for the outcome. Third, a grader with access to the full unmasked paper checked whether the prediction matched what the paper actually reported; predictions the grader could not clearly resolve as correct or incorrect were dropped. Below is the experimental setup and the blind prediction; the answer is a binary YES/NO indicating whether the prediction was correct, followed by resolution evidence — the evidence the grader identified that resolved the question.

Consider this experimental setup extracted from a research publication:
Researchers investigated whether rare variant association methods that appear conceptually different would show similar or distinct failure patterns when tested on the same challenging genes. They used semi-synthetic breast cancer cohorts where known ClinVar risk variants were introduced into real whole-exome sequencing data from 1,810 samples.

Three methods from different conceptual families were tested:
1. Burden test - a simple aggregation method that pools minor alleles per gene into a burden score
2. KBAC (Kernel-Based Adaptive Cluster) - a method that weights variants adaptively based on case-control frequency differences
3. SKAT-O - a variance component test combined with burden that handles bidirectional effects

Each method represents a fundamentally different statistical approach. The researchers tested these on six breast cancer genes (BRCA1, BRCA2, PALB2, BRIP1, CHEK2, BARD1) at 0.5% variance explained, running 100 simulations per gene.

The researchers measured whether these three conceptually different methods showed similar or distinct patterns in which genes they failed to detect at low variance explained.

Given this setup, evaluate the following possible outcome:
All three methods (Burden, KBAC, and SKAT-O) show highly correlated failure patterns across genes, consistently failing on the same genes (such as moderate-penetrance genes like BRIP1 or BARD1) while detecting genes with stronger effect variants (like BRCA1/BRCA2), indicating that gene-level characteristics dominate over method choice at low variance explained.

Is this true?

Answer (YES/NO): NO